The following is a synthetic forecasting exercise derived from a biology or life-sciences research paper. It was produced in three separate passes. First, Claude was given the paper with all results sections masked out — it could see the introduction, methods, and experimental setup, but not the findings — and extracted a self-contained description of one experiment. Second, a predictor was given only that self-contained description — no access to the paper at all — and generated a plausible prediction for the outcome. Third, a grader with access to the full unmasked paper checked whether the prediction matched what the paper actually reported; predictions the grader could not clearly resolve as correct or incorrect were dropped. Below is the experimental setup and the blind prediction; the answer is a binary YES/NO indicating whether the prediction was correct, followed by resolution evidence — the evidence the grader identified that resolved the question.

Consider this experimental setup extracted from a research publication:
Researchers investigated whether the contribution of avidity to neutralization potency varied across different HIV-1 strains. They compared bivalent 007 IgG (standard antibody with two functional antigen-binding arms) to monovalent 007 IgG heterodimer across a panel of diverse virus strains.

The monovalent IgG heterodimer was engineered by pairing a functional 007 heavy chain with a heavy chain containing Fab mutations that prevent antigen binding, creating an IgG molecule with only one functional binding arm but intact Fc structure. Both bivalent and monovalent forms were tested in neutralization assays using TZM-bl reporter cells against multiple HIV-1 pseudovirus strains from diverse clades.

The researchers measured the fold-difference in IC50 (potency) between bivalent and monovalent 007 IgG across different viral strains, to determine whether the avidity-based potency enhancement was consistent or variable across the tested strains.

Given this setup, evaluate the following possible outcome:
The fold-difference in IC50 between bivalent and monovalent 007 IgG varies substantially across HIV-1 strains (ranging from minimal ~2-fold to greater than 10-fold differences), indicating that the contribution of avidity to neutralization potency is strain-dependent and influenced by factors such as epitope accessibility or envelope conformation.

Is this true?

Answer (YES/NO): YES